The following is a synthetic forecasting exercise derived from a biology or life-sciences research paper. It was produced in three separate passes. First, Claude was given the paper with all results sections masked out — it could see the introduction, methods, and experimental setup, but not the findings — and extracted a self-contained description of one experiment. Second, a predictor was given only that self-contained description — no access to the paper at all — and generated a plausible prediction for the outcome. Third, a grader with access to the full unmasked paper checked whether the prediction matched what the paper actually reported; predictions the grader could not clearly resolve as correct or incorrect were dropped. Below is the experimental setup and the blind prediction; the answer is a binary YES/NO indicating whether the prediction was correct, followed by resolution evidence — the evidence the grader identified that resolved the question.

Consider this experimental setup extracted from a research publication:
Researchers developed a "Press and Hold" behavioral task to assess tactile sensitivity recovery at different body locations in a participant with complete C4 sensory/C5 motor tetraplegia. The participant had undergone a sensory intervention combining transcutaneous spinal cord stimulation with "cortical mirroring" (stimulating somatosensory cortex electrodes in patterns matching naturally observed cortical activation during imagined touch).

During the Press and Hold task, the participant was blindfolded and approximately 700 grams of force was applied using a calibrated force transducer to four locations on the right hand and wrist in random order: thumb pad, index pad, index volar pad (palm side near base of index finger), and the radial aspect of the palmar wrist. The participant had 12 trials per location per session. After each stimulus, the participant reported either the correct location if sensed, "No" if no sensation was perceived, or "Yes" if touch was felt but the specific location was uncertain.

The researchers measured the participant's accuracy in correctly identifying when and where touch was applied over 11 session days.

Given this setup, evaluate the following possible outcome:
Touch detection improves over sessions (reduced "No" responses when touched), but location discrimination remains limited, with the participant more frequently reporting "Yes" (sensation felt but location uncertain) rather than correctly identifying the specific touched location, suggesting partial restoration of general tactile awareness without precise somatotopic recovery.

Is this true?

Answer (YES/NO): NO